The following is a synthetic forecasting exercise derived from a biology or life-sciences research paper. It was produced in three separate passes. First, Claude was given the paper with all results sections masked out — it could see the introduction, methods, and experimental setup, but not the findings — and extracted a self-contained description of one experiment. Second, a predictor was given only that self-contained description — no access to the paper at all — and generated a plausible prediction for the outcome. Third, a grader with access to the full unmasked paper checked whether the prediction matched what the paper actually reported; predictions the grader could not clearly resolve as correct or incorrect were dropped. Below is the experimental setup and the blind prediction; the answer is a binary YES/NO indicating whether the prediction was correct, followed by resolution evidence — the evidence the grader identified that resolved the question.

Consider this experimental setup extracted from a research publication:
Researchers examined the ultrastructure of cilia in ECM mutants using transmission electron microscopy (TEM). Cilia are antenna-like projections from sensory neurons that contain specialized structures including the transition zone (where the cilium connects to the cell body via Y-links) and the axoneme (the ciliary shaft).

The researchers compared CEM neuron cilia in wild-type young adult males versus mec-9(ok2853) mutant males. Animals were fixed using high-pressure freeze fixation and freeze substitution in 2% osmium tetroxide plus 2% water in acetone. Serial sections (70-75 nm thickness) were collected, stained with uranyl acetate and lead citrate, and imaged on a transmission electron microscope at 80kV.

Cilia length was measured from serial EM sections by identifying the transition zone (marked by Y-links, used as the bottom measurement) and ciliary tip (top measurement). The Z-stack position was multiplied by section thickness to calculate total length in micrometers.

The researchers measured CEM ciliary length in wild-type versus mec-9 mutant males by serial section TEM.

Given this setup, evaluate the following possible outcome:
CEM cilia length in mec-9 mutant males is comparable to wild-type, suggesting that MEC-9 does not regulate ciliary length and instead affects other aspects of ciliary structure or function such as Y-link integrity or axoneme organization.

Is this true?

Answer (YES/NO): NO